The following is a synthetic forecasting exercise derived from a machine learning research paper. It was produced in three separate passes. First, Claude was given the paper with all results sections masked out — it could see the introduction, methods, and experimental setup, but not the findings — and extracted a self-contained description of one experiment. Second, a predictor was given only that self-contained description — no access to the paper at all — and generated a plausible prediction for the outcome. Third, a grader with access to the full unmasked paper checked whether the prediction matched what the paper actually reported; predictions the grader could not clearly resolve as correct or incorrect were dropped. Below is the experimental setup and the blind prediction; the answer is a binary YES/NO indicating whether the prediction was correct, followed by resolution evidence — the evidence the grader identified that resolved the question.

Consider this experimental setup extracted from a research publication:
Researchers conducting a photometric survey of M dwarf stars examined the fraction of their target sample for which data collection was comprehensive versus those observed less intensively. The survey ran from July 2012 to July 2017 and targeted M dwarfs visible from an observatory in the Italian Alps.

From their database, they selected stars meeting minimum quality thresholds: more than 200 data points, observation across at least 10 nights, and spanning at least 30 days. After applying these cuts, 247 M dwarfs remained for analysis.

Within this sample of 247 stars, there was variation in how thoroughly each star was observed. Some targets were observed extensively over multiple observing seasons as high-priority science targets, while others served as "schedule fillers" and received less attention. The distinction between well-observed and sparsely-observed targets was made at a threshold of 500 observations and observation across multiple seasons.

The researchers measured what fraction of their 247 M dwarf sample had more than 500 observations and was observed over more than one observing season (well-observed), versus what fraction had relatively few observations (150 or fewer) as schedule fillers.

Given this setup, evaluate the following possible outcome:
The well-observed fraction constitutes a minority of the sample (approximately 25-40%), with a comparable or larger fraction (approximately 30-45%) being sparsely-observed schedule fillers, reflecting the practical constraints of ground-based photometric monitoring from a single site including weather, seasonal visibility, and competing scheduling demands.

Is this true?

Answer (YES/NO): NO